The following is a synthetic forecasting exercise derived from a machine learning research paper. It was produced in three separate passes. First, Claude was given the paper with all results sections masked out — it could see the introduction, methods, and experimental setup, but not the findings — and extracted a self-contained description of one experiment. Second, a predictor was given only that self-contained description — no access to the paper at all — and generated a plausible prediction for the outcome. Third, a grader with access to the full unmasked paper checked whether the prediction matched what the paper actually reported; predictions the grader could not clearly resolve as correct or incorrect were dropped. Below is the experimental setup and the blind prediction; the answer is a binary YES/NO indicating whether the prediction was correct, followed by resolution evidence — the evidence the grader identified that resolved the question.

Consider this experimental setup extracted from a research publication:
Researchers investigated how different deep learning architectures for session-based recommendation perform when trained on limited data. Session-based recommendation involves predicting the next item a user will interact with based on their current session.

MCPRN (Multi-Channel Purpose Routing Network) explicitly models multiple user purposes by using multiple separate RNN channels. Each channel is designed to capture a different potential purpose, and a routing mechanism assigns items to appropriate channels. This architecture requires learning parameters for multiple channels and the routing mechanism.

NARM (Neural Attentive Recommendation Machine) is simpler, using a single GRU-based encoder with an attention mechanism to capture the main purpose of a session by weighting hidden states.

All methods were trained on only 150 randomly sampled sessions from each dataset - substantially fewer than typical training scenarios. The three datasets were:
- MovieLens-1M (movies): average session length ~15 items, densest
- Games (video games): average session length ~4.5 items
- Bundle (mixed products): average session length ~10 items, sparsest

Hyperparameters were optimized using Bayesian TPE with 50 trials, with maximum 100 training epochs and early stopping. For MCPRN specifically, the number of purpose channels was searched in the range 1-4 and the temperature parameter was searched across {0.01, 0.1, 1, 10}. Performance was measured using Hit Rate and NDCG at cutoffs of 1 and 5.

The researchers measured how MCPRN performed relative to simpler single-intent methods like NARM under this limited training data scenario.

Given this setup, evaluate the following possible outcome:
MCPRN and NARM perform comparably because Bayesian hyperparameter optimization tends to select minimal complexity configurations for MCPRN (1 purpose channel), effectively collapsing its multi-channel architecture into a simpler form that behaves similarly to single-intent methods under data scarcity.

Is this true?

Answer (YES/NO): NO